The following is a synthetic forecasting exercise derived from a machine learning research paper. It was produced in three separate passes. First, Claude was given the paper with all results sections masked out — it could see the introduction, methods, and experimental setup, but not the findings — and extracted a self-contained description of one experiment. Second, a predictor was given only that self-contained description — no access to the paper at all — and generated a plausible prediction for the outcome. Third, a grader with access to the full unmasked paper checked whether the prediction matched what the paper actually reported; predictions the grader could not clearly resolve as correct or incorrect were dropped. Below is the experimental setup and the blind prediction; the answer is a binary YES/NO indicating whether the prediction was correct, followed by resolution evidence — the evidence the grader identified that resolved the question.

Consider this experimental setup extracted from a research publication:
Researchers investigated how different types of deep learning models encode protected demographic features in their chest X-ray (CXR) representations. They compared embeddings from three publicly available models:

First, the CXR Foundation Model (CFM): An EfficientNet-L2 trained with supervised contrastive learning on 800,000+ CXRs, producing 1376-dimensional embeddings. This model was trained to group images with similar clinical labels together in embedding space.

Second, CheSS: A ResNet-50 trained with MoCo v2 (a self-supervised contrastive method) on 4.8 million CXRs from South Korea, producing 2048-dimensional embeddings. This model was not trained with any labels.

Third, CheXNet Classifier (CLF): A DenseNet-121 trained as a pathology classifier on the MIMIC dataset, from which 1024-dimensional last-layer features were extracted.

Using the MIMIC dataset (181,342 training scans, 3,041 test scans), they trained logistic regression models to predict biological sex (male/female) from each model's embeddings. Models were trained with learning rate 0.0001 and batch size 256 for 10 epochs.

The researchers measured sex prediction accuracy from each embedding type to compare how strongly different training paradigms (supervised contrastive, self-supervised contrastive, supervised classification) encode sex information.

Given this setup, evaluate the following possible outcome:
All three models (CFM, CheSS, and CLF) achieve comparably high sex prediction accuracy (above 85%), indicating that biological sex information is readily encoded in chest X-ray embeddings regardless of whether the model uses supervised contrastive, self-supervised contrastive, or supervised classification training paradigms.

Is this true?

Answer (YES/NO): NO